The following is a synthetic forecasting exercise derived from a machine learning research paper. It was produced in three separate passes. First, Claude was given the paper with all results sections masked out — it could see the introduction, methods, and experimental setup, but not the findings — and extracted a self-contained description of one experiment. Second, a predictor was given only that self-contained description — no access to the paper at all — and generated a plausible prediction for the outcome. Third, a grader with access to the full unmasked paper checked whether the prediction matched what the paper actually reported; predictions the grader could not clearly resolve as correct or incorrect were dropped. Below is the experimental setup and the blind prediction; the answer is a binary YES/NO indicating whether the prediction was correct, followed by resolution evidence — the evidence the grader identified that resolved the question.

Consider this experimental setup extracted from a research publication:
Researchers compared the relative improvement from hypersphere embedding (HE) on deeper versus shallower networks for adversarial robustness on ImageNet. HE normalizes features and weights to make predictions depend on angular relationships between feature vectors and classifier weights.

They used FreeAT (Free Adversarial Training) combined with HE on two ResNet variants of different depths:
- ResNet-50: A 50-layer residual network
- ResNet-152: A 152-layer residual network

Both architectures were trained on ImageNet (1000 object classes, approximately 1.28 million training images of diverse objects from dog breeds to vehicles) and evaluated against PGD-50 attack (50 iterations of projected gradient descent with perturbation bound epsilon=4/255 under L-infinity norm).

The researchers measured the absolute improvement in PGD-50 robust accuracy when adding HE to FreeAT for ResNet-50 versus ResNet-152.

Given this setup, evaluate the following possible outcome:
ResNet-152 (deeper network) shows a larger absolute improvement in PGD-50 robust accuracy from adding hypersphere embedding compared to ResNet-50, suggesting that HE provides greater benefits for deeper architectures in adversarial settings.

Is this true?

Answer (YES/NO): NO